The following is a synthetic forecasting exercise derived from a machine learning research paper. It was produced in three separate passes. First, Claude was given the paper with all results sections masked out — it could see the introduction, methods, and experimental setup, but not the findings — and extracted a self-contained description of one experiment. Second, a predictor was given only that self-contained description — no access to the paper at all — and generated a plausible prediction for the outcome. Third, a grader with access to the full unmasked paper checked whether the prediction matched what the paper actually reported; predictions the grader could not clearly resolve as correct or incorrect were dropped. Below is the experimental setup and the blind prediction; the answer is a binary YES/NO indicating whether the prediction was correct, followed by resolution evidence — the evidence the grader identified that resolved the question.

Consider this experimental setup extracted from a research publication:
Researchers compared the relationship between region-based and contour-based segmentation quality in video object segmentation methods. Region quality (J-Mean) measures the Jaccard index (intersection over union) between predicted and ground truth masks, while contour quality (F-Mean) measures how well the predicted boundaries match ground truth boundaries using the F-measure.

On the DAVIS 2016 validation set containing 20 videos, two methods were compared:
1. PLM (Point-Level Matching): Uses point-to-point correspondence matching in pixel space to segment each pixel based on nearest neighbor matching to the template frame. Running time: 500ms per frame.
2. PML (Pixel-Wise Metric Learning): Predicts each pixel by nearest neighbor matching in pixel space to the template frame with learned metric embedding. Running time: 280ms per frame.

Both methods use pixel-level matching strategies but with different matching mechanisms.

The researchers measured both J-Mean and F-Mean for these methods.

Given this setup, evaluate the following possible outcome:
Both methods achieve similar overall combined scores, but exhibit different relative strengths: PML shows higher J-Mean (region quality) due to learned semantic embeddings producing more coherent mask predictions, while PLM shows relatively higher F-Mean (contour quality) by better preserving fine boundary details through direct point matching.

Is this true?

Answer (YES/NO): NO